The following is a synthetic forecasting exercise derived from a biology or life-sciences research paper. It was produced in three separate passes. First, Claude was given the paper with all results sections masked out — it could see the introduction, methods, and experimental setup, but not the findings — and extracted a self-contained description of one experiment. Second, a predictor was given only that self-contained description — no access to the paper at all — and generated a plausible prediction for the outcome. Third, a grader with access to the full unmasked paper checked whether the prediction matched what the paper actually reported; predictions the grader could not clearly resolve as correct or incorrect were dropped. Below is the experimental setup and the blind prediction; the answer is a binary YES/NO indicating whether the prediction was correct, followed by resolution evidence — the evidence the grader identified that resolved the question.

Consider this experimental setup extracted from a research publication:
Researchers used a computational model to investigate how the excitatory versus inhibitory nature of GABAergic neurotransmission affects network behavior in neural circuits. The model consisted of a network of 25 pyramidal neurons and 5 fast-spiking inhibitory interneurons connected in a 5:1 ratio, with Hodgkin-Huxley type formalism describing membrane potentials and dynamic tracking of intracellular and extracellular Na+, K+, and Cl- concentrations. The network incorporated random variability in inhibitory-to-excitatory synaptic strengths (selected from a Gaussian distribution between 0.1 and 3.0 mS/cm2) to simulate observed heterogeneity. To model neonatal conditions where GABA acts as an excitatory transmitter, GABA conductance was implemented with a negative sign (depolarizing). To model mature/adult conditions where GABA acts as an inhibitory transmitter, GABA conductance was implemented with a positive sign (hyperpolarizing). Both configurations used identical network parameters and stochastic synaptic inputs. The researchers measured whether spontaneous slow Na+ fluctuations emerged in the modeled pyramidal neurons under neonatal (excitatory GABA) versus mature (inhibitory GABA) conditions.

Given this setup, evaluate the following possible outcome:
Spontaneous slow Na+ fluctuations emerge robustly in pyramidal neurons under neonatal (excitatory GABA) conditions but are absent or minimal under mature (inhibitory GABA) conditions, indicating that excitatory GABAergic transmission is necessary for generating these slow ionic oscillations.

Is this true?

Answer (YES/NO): YES